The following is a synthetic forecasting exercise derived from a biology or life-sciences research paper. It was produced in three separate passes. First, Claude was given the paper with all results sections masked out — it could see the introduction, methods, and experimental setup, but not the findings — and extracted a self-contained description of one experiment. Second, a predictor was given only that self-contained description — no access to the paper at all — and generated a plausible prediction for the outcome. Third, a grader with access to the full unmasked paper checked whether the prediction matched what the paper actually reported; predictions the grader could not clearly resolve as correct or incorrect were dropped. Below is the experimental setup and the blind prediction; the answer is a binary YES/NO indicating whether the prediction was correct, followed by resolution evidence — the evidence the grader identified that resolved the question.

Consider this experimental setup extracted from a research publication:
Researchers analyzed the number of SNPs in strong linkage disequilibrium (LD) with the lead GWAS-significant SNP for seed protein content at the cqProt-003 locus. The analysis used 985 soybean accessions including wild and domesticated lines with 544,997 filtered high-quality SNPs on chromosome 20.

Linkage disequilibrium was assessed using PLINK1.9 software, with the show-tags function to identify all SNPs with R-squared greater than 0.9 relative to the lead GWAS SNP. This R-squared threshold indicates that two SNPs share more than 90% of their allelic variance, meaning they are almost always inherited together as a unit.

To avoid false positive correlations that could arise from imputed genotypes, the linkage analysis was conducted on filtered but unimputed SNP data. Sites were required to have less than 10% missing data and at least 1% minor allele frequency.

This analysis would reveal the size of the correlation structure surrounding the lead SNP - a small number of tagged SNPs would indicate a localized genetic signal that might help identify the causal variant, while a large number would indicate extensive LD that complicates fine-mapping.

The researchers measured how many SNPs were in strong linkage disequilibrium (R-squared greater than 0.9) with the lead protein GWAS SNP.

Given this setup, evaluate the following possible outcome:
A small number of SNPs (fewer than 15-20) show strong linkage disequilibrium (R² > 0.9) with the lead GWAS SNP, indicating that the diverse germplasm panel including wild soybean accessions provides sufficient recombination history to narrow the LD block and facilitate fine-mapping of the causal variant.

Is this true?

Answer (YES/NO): NO